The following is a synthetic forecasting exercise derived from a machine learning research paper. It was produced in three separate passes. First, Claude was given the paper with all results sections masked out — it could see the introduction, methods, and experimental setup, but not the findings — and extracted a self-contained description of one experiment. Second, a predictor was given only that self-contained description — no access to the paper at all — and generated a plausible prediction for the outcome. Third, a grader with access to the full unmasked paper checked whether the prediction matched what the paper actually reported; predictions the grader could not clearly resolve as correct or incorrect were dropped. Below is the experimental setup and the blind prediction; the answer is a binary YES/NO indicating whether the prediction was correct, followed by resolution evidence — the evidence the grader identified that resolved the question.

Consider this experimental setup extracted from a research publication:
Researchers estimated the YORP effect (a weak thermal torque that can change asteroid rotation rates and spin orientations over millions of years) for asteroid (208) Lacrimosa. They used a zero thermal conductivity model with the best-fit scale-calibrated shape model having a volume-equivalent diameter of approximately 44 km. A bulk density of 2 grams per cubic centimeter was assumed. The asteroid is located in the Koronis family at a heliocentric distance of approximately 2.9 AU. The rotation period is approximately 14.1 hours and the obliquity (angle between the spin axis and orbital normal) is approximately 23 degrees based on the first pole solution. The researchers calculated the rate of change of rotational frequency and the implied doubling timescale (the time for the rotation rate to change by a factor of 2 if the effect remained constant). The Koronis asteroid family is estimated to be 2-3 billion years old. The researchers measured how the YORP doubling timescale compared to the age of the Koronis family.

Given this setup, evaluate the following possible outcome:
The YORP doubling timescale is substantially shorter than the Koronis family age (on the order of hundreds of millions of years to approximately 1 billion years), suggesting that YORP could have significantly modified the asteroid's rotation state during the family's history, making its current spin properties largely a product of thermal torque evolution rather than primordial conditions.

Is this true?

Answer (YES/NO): NO